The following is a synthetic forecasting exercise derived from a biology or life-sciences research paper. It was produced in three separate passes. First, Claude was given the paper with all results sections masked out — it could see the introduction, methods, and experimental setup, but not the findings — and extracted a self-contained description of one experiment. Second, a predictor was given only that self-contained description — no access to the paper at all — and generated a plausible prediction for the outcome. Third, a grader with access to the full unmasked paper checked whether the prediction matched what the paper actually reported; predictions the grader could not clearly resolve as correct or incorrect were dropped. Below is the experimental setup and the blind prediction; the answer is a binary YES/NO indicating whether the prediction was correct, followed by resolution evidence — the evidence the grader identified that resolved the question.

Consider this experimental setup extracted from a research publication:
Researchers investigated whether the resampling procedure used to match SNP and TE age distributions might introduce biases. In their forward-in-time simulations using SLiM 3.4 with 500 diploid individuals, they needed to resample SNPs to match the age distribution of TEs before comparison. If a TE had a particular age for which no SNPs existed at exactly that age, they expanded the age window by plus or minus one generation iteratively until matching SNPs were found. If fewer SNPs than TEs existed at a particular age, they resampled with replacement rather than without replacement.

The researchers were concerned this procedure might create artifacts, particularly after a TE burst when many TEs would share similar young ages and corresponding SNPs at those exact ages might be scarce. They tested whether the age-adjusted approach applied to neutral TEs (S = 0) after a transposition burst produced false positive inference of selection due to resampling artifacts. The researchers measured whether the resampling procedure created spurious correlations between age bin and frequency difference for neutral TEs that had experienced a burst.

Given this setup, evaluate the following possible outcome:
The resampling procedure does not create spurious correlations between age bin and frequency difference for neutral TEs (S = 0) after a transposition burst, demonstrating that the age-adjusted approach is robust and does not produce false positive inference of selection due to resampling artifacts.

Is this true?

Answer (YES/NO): YES